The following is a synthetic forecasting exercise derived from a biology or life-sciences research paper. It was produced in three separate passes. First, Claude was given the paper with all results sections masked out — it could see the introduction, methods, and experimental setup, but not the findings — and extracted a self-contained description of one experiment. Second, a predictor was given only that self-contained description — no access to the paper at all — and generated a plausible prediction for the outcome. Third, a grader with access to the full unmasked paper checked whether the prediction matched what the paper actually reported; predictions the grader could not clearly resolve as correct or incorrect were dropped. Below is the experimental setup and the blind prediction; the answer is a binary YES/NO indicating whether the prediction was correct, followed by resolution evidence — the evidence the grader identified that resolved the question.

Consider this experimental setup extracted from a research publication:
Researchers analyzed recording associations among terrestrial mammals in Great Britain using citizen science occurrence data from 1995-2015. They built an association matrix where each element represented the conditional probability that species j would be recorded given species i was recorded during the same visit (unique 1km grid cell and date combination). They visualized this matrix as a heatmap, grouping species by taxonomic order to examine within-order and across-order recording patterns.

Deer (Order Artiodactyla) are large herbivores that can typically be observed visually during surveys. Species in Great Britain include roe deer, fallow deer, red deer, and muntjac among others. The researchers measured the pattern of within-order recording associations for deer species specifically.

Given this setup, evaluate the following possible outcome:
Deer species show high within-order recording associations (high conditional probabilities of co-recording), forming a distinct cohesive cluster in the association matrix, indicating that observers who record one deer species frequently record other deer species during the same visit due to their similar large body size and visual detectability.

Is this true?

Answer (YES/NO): YES